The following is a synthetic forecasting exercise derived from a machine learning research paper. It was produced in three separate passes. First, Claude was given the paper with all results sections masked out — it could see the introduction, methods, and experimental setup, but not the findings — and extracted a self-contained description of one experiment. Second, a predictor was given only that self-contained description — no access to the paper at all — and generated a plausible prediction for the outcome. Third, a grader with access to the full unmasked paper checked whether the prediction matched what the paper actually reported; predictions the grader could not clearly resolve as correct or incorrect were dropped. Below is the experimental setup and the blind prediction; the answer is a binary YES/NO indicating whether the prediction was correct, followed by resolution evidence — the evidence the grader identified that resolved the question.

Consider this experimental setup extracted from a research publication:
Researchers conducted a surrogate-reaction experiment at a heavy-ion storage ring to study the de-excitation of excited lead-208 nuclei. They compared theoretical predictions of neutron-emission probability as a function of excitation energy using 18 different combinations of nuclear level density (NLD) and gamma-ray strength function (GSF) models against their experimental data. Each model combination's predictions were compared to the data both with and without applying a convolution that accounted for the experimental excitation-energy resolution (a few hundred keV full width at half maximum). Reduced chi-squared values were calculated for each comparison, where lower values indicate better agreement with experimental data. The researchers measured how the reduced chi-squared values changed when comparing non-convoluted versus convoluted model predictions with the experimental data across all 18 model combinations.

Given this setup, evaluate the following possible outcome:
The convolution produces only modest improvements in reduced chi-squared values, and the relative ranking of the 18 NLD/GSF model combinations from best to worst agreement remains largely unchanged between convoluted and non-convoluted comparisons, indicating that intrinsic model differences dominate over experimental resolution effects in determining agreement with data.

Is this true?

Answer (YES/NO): NO